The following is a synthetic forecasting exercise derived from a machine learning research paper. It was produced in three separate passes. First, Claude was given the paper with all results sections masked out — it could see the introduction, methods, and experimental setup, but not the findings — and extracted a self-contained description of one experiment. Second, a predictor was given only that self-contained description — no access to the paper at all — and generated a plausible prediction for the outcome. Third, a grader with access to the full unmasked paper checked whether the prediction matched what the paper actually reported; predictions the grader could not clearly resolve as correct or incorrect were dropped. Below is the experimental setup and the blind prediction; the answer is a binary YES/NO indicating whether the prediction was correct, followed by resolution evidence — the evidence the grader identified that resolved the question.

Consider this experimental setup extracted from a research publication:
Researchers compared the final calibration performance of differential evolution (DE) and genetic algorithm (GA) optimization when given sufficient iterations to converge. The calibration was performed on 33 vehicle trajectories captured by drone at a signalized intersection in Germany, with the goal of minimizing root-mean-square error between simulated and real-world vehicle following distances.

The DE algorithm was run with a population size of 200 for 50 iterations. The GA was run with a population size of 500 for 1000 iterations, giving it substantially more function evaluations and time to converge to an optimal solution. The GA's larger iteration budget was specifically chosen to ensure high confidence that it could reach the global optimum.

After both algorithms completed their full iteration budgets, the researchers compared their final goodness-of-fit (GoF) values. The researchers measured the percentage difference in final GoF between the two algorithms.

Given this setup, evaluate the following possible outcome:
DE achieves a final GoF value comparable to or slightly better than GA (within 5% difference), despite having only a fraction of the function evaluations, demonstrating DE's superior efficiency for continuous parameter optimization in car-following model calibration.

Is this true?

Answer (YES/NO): NO